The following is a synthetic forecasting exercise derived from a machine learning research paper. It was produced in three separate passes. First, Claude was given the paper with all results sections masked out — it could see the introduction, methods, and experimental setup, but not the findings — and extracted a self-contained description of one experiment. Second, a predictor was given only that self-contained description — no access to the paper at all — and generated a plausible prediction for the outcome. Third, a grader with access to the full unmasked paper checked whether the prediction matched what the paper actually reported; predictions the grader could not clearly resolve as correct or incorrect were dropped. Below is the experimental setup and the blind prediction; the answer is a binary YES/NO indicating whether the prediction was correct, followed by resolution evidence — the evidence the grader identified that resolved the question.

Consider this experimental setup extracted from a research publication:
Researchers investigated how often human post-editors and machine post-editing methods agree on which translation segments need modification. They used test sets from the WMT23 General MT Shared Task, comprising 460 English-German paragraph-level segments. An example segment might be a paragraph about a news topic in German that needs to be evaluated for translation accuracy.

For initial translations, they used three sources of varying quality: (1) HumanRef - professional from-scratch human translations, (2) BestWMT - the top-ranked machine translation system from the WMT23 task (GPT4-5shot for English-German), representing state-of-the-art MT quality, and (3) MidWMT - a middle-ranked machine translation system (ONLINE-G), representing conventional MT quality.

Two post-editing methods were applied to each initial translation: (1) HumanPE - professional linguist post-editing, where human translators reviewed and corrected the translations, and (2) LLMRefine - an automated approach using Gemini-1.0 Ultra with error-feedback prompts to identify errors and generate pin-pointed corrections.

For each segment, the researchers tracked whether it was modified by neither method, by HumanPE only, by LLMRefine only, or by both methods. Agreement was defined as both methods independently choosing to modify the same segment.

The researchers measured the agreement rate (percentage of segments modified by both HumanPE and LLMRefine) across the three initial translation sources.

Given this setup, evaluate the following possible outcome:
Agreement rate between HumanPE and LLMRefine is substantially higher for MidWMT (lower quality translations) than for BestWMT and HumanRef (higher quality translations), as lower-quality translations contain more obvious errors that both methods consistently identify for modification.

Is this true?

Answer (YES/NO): YES